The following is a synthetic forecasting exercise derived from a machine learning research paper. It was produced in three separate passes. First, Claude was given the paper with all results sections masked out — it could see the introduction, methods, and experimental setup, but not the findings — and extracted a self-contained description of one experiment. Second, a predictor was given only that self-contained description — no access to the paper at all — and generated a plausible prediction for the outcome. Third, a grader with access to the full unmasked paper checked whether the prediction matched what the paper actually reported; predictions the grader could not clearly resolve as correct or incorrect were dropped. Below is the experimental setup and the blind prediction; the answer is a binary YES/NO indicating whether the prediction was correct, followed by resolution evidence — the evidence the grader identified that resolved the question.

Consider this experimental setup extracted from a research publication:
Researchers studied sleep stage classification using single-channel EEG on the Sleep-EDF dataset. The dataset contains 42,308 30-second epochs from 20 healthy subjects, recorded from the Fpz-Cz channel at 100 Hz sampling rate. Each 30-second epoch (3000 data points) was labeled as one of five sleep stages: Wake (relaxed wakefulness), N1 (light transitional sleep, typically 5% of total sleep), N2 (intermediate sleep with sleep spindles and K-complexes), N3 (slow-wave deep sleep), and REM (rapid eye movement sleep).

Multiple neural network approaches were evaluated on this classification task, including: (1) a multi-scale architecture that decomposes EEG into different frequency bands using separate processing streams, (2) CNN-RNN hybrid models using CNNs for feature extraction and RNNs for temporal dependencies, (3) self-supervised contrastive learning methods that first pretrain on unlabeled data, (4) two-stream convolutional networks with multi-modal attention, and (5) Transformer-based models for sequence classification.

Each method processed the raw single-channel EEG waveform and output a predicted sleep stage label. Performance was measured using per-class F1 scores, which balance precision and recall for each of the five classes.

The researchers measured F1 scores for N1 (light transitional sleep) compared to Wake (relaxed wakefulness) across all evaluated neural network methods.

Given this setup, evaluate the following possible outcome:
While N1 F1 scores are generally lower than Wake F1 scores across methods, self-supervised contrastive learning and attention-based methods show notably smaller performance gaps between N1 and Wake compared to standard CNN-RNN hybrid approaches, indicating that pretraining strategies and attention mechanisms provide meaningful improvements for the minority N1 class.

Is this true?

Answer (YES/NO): NO